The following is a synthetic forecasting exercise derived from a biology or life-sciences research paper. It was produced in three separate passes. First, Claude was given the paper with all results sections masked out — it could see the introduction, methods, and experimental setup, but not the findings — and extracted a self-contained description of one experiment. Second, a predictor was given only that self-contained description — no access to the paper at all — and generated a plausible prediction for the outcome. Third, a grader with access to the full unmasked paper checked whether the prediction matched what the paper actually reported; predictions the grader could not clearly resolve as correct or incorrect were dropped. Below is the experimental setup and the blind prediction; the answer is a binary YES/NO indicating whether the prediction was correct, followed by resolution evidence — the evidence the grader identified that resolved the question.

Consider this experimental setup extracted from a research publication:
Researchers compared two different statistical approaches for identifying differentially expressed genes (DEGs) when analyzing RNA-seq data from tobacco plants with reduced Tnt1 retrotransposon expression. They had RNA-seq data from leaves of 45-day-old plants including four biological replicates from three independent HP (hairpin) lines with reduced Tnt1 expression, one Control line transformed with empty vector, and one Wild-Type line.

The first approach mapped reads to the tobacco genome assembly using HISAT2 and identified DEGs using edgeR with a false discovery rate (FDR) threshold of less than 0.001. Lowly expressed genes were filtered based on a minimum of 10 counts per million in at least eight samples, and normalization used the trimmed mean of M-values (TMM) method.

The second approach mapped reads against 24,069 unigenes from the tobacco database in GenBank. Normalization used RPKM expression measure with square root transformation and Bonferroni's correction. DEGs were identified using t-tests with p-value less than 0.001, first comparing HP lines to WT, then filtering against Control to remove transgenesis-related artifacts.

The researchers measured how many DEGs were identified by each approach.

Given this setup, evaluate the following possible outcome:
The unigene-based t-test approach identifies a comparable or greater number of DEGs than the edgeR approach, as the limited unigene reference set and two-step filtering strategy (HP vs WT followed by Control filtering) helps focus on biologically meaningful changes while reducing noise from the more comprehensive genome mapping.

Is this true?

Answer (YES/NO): NO